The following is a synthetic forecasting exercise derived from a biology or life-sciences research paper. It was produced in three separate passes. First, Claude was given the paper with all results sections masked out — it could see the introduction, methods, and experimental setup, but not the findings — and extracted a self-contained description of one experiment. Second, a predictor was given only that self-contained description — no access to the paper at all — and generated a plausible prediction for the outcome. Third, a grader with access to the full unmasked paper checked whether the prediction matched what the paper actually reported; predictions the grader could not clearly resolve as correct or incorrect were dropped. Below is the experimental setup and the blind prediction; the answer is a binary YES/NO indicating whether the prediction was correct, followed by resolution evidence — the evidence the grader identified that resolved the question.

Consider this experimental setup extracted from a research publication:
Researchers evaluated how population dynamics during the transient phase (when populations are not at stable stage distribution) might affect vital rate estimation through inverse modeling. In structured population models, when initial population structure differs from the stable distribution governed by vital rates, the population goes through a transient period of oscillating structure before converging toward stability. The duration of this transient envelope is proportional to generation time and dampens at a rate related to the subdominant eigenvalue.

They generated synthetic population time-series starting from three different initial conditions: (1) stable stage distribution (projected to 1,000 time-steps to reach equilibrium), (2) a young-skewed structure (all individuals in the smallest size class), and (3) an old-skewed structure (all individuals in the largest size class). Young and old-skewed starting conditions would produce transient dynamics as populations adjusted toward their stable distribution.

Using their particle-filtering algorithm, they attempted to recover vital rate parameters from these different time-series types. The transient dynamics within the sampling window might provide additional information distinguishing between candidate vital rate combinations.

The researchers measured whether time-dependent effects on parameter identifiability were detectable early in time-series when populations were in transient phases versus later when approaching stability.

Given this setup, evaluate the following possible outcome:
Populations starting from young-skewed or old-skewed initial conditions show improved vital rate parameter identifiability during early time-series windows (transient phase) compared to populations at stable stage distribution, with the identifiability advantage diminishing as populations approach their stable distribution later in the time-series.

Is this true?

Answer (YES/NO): NO